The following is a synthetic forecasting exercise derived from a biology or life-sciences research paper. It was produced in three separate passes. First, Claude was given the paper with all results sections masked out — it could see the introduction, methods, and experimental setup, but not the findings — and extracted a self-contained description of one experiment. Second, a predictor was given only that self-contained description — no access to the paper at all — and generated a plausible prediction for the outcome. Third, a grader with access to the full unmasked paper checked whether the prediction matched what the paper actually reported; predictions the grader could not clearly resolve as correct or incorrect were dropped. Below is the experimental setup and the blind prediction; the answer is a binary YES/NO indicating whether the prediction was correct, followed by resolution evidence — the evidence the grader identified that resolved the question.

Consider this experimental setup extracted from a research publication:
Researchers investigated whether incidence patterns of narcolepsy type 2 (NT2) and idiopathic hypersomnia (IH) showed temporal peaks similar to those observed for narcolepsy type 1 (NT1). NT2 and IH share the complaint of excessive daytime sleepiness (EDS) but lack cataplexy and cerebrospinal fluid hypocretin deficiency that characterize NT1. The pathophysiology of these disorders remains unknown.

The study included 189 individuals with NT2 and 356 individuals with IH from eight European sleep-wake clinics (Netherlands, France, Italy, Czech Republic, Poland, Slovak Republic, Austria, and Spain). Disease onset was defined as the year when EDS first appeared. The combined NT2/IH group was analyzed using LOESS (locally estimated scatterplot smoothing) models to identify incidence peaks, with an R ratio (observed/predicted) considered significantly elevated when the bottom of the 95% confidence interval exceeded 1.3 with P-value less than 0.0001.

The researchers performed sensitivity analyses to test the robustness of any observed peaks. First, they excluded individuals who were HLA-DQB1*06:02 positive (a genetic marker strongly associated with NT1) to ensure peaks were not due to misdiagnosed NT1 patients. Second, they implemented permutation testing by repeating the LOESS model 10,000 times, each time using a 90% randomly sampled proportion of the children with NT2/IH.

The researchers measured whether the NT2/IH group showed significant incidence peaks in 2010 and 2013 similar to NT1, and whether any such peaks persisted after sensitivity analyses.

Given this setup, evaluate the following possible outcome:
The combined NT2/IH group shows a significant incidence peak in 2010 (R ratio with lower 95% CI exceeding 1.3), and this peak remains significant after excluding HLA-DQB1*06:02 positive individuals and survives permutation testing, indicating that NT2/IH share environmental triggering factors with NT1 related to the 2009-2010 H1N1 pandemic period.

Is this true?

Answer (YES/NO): YES